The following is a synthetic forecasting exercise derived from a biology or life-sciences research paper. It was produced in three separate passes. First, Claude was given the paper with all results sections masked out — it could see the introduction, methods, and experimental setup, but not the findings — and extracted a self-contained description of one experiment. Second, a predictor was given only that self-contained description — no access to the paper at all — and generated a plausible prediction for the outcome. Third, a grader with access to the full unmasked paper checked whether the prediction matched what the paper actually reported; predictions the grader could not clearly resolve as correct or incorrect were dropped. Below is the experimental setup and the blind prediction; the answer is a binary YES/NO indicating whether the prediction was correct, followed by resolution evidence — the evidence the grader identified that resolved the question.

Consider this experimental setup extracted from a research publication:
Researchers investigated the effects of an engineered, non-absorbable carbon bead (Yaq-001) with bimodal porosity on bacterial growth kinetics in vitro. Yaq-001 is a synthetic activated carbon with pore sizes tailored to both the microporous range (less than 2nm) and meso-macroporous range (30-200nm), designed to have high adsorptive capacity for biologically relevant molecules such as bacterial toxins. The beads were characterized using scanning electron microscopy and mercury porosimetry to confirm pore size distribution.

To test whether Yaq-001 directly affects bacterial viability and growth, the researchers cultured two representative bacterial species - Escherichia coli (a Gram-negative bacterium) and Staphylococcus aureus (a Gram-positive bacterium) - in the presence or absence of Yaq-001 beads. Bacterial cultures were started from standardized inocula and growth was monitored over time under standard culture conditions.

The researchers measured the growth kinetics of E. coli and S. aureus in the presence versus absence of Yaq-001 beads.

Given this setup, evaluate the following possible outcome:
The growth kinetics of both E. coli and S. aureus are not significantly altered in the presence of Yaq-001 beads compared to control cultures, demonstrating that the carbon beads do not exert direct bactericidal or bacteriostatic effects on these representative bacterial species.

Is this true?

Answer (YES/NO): YES